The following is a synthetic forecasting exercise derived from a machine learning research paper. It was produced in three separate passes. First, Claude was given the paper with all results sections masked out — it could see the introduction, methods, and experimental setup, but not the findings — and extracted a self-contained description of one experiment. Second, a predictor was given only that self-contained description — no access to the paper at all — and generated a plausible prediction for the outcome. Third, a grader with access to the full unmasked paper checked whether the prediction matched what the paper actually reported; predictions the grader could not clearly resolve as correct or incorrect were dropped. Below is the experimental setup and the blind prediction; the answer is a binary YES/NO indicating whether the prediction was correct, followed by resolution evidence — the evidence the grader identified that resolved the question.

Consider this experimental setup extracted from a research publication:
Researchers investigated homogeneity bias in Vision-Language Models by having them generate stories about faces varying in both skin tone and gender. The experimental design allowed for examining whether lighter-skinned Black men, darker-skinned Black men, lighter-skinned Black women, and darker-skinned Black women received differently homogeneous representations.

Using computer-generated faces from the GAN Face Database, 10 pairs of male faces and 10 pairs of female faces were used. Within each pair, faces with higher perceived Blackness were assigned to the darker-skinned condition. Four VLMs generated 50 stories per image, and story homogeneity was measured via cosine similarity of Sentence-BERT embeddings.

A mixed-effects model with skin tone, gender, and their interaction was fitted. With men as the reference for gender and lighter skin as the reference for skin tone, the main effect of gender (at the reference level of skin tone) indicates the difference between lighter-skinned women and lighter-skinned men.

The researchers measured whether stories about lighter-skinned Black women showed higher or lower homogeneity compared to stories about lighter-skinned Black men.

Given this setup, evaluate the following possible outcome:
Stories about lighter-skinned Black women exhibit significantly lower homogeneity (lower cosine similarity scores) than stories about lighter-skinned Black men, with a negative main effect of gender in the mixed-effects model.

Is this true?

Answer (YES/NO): NO